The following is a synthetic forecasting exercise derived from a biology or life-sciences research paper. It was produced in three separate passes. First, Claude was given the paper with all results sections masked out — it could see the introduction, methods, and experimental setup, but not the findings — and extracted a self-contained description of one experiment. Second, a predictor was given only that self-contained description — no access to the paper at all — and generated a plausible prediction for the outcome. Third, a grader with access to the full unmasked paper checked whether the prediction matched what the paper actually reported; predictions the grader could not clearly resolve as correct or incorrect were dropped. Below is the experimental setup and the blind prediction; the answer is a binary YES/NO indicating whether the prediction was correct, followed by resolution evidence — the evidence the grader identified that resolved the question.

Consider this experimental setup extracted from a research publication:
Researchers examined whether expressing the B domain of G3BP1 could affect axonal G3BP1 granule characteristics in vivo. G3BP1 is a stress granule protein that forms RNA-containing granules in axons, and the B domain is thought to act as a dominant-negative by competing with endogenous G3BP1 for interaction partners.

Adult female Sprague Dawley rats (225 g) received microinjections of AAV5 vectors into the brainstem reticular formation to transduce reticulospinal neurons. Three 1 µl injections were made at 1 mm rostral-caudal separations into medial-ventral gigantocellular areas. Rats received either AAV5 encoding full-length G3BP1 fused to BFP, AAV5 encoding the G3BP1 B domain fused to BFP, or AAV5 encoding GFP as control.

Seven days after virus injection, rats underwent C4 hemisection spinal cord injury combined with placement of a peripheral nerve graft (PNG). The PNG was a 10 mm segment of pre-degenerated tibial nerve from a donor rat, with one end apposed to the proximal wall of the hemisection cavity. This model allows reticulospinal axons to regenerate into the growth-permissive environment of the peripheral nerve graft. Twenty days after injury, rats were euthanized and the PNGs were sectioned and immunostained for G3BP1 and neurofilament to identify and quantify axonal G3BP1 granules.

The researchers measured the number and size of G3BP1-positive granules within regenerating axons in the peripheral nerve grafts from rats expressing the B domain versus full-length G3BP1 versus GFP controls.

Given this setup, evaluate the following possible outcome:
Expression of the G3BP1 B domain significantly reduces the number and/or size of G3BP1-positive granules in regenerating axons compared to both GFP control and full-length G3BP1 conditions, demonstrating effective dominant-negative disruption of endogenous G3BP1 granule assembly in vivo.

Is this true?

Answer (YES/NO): YES